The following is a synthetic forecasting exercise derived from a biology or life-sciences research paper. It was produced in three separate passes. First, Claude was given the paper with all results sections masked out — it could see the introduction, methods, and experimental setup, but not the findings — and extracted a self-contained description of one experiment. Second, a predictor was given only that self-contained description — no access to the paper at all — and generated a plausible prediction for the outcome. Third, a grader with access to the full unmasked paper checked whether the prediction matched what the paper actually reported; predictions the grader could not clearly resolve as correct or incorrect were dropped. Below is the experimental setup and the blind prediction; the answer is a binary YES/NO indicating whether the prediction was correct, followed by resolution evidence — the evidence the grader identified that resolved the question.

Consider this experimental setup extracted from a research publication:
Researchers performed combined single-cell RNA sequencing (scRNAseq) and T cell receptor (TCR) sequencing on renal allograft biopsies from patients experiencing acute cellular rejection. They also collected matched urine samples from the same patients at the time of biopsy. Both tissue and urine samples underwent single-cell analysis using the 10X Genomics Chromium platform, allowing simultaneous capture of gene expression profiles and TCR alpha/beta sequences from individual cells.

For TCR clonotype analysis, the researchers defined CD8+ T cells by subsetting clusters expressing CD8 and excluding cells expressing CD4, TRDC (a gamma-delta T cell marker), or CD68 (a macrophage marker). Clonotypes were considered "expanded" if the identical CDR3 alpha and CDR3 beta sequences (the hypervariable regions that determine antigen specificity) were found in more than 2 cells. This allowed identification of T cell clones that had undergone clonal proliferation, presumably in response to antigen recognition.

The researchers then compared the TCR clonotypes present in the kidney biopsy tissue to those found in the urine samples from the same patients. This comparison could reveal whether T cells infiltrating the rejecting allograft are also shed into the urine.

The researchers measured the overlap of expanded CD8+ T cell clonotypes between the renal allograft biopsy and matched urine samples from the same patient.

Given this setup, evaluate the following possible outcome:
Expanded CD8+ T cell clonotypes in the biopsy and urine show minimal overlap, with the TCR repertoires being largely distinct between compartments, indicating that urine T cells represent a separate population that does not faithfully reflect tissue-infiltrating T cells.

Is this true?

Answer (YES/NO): NO